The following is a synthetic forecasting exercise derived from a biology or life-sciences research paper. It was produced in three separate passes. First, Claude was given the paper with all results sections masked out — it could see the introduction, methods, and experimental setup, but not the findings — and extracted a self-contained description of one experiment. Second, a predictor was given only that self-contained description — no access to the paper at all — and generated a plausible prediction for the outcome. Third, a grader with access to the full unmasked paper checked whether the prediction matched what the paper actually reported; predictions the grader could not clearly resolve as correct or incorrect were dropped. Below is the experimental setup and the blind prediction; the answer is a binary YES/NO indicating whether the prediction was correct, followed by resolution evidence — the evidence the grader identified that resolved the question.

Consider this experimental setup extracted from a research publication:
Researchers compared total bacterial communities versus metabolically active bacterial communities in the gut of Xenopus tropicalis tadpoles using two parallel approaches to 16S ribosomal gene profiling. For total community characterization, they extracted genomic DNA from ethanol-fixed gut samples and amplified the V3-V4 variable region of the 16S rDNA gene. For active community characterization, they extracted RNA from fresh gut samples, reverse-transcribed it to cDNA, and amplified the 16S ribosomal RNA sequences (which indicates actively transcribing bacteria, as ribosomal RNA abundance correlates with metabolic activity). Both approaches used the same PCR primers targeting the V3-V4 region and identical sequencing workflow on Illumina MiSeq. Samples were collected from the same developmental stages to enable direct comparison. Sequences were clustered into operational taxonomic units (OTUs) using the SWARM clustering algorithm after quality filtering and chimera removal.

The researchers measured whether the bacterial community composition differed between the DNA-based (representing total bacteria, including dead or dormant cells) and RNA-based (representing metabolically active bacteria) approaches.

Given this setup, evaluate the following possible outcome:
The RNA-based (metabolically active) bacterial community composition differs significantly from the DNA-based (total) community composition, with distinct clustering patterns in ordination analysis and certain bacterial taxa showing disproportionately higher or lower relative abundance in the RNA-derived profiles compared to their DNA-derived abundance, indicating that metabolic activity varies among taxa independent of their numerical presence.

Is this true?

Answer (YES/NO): NO